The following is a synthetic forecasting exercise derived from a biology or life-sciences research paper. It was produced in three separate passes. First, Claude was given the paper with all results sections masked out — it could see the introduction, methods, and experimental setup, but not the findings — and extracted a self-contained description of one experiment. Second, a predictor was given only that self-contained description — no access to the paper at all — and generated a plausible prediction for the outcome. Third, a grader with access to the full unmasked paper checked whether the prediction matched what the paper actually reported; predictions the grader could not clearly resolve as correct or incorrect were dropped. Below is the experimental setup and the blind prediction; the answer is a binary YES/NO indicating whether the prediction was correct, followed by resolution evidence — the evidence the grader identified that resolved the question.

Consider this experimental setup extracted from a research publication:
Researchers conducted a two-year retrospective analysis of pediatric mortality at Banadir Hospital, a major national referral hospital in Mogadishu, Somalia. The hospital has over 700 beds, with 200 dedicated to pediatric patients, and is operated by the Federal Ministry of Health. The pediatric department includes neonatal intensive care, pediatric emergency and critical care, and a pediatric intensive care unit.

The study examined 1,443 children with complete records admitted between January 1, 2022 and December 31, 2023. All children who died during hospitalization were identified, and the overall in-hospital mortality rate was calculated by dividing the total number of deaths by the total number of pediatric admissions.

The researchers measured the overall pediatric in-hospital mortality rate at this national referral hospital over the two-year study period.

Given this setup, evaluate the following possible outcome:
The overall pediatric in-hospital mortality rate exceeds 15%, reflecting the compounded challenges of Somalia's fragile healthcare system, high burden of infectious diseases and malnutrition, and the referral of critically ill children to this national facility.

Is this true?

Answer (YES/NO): NO